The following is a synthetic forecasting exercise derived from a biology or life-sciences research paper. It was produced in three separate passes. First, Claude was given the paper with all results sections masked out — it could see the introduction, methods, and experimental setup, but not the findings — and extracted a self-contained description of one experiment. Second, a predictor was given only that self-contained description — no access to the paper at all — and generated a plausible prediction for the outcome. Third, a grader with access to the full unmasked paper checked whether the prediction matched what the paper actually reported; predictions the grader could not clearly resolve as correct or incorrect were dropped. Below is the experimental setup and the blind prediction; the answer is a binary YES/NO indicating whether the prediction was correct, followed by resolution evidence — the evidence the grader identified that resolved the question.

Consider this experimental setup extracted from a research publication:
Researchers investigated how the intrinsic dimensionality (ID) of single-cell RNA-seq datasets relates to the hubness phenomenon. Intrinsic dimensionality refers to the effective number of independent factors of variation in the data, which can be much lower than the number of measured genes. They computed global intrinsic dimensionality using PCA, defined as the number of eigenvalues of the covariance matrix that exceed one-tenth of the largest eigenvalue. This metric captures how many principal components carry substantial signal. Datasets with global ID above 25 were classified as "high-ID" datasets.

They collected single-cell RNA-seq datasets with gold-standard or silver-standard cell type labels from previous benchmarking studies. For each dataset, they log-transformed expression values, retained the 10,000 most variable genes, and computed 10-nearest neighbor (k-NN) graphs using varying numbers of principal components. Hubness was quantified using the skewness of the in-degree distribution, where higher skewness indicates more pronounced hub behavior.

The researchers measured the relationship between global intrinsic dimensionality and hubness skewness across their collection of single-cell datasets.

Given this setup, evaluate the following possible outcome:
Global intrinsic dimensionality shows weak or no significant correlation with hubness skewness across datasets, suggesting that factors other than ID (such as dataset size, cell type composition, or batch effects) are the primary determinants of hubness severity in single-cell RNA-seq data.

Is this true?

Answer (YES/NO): YES